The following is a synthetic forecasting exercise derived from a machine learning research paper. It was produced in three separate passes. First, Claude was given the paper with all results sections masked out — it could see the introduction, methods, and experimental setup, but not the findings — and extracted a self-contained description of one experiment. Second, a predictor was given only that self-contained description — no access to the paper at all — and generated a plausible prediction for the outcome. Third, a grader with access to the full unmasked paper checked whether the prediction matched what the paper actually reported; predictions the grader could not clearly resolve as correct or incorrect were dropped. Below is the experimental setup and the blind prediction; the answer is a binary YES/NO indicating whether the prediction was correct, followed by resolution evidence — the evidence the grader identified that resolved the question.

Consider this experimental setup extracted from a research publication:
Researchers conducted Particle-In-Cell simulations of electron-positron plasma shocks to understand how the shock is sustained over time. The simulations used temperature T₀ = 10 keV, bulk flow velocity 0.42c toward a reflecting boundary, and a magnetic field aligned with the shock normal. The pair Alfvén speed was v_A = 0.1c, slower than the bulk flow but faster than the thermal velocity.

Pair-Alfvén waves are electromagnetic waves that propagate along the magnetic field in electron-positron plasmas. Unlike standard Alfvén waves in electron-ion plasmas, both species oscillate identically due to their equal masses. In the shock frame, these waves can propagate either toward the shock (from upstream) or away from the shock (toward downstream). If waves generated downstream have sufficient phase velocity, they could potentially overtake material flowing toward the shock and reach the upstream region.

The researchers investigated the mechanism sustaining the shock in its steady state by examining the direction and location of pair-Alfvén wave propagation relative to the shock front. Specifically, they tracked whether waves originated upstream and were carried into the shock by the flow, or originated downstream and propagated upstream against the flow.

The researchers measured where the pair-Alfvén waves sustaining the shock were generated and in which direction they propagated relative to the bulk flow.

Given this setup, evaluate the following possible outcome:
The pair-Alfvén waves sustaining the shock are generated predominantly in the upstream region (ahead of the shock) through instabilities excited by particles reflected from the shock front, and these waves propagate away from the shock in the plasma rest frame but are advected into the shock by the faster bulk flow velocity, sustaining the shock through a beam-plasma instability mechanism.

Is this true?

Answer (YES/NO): NO